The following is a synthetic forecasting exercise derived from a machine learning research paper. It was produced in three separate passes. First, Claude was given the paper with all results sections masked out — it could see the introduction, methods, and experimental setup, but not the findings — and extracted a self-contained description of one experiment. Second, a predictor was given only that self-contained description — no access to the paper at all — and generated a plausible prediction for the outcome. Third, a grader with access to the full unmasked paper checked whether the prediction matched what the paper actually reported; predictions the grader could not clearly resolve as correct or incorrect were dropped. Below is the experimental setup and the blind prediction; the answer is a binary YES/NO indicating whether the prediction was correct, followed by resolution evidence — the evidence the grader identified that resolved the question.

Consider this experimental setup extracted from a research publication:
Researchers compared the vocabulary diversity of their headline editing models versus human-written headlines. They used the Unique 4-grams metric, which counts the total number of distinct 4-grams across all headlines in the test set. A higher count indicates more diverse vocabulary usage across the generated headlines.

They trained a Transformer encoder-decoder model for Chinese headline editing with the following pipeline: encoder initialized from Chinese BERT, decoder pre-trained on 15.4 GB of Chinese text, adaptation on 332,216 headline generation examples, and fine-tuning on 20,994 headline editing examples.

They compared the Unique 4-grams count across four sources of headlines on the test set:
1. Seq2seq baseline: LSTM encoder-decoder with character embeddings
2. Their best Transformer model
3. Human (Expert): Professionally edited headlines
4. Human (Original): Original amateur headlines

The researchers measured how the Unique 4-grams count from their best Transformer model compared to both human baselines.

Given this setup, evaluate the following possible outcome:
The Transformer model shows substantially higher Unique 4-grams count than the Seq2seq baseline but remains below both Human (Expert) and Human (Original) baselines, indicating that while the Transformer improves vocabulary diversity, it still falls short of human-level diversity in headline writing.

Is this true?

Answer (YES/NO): YES